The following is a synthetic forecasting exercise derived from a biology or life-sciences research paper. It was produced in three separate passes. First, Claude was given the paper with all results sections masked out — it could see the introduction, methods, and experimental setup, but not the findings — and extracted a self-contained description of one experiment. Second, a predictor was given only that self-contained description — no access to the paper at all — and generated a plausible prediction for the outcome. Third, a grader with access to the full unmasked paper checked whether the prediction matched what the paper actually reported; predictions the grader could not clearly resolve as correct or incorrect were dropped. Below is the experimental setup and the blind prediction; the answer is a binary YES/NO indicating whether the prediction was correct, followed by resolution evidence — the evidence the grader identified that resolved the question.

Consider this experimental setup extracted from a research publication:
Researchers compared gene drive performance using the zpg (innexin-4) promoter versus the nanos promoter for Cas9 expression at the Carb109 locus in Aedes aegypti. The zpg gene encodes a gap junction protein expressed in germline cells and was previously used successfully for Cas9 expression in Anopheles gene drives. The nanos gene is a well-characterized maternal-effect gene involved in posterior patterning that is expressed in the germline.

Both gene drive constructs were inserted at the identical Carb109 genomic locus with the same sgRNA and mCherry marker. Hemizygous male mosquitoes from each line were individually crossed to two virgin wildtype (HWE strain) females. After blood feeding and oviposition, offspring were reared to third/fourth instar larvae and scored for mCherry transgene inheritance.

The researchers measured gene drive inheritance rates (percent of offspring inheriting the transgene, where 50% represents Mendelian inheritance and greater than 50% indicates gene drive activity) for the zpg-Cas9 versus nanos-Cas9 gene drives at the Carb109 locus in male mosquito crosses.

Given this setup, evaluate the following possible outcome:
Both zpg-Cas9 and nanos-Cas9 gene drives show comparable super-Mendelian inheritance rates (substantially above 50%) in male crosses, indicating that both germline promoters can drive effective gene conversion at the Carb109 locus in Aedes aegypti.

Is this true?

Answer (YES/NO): NO